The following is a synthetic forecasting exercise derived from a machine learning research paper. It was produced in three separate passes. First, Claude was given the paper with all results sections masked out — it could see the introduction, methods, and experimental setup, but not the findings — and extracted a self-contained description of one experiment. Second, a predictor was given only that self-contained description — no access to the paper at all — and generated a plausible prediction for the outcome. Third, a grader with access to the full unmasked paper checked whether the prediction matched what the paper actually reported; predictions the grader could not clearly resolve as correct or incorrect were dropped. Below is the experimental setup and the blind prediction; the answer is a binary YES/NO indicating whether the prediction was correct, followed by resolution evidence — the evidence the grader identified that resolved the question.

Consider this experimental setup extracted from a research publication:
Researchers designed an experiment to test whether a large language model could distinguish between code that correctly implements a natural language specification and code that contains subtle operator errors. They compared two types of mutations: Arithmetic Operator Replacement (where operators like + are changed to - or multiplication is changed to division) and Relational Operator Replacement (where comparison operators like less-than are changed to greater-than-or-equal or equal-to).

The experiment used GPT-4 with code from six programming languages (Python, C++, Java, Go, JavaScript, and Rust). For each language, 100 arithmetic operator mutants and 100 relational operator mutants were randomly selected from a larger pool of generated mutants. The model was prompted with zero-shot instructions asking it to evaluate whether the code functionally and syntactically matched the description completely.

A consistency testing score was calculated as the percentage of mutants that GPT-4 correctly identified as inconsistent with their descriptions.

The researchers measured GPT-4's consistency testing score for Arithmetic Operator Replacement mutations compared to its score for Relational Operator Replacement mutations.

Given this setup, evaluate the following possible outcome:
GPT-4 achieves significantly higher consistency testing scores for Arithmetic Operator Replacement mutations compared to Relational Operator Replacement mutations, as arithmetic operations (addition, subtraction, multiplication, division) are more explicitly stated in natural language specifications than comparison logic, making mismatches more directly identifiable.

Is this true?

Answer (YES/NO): YES